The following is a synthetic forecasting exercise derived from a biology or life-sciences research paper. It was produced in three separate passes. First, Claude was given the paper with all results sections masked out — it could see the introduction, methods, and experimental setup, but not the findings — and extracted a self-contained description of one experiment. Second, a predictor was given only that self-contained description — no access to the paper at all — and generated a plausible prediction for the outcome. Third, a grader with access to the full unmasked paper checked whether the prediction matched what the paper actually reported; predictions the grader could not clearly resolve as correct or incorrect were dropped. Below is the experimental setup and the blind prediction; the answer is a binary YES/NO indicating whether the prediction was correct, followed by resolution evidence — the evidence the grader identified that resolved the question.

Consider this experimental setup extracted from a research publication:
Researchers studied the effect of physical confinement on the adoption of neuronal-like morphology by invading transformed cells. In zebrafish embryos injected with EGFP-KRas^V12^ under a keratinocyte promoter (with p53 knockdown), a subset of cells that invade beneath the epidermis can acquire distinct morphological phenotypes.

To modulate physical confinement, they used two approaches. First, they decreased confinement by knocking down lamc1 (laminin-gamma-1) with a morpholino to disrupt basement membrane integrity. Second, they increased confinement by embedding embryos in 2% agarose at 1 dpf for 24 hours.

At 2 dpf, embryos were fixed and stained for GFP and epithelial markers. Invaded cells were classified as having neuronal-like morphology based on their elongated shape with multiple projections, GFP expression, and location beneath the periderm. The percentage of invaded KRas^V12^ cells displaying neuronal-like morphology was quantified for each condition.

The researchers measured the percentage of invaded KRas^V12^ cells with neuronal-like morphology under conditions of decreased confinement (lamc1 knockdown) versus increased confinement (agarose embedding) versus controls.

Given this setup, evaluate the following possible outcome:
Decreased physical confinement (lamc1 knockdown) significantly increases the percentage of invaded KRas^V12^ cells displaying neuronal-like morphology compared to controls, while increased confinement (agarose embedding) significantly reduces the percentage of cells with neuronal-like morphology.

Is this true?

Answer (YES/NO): NO